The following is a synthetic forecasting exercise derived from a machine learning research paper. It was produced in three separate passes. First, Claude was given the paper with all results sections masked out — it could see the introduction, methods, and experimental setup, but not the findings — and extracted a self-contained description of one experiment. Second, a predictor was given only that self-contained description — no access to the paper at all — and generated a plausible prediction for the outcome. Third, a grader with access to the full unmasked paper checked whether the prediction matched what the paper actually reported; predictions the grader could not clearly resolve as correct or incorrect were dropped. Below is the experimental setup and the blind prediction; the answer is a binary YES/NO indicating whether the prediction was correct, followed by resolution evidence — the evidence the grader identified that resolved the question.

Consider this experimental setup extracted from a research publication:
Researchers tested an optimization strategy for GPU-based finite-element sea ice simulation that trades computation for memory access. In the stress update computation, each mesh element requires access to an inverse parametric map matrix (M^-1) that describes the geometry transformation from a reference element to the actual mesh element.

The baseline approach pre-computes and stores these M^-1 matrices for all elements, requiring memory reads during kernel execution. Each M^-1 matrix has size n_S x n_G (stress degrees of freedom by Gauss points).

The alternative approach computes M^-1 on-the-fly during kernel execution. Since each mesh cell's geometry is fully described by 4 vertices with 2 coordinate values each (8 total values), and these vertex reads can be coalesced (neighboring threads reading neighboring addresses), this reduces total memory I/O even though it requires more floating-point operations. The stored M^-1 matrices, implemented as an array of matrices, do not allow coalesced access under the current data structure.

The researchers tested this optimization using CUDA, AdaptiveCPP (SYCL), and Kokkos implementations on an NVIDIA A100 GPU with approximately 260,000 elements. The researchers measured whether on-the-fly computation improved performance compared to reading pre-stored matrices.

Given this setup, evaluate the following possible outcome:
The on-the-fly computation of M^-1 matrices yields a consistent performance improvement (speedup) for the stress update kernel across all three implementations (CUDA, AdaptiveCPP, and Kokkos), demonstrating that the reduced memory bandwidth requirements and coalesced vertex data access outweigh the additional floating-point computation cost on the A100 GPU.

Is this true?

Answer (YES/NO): YES